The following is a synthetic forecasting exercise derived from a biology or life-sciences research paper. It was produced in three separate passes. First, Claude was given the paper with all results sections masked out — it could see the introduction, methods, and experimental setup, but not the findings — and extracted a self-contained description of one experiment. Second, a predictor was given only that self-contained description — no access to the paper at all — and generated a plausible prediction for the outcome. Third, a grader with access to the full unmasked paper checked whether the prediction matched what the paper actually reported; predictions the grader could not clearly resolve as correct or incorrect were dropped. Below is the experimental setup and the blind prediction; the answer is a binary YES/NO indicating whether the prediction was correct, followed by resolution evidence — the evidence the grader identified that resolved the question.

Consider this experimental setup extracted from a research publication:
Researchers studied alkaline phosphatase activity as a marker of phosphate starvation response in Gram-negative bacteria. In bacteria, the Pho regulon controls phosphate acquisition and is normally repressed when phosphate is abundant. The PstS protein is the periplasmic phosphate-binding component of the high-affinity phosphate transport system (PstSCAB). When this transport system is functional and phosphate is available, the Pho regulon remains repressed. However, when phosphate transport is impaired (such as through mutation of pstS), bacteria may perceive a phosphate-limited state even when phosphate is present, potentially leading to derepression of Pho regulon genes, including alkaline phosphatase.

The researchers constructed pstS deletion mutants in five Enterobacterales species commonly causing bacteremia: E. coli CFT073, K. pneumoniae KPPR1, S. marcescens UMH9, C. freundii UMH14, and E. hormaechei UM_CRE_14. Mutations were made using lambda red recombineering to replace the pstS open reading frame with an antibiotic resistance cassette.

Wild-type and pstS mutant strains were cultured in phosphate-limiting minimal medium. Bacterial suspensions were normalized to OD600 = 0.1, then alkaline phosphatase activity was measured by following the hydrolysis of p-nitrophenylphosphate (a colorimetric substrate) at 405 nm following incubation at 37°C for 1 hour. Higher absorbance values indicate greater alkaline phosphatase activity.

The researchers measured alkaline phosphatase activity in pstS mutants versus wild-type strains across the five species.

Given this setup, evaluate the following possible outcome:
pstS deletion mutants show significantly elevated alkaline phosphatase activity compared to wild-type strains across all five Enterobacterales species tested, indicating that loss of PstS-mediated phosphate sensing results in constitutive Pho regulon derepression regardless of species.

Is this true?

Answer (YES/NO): YES